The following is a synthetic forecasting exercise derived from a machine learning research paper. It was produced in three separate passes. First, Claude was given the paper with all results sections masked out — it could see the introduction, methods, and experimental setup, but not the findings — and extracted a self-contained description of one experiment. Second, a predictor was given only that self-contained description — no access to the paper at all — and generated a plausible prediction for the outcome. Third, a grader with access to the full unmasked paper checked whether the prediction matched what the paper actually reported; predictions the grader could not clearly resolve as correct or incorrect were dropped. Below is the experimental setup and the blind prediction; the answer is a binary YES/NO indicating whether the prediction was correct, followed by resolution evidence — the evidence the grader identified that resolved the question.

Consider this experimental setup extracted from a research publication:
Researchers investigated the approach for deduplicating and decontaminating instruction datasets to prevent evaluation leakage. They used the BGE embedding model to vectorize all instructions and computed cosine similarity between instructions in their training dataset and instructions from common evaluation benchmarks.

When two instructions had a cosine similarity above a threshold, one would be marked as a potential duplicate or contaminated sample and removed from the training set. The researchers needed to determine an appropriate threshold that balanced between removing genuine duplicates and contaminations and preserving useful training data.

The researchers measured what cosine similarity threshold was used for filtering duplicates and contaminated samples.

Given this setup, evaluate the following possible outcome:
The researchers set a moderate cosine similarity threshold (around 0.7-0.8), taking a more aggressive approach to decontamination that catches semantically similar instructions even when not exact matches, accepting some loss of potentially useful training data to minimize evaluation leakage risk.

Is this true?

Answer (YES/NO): NO